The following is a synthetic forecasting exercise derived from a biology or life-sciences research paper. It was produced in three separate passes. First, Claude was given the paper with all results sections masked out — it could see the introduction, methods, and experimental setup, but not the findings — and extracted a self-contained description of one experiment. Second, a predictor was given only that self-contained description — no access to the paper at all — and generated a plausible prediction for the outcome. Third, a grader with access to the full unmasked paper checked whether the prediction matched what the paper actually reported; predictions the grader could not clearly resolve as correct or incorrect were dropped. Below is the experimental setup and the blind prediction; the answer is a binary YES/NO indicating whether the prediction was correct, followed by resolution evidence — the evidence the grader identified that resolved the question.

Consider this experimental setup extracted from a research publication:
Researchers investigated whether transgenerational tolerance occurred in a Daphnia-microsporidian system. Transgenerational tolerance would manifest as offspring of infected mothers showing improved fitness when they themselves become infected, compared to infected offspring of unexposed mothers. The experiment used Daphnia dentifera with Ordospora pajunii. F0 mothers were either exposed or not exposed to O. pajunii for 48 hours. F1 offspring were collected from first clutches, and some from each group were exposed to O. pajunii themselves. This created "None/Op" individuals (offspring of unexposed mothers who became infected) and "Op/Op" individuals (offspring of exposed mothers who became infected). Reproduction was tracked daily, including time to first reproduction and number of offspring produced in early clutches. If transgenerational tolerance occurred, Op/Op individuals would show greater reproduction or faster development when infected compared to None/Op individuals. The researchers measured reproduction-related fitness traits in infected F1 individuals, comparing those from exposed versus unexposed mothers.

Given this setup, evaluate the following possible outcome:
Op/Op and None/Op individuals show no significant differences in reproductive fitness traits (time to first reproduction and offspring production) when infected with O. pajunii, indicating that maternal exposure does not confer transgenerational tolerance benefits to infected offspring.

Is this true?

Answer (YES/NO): NO